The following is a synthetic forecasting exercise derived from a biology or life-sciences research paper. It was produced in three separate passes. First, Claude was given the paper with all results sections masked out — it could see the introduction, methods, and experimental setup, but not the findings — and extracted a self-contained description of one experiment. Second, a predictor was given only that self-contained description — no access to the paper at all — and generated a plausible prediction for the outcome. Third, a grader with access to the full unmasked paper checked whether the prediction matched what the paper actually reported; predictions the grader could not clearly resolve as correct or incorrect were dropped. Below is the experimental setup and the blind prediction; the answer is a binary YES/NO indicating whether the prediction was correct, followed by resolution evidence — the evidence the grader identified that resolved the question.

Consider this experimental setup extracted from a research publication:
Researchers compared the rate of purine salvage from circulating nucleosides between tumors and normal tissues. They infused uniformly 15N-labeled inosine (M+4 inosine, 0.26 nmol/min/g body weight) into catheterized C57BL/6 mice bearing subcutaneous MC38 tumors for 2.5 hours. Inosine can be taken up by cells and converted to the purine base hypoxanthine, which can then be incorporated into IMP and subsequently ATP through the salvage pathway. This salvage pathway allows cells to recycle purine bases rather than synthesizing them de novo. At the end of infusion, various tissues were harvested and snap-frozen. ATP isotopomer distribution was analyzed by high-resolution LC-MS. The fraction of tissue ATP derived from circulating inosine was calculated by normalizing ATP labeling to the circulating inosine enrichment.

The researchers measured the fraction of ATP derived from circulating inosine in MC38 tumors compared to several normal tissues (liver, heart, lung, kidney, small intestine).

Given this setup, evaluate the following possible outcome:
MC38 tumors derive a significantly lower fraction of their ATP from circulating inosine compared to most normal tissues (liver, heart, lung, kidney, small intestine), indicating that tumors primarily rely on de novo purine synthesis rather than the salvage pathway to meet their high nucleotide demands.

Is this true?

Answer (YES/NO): NO